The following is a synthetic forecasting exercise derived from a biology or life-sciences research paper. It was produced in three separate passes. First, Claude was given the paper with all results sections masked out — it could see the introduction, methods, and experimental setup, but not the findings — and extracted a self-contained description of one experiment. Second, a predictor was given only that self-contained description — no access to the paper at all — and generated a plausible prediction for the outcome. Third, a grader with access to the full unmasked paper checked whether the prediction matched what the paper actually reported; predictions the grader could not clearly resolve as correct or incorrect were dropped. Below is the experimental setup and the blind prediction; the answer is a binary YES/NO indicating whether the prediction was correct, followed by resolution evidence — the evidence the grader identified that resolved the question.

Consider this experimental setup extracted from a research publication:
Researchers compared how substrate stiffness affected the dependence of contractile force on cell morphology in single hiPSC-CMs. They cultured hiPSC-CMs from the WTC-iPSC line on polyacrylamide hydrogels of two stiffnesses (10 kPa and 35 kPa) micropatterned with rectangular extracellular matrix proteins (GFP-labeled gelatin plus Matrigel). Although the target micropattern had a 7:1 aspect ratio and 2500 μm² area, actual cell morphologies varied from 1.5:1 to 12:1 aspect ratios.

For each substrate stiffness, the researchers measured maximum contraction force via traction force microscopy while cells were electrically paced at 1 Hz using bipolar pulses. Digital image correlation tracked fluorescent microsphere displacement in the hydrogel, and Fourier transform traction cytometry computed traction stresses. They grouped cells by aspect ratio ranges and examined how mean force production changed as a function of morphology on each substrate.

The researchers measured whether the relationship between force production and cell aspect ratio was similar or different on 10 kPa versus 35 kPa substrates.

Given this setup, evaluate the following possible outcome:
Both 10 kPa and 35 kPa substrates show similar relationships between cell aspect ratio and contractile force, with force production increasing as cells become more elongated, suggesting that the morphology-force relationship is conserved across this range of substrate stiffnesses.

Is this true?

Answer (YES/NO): NO